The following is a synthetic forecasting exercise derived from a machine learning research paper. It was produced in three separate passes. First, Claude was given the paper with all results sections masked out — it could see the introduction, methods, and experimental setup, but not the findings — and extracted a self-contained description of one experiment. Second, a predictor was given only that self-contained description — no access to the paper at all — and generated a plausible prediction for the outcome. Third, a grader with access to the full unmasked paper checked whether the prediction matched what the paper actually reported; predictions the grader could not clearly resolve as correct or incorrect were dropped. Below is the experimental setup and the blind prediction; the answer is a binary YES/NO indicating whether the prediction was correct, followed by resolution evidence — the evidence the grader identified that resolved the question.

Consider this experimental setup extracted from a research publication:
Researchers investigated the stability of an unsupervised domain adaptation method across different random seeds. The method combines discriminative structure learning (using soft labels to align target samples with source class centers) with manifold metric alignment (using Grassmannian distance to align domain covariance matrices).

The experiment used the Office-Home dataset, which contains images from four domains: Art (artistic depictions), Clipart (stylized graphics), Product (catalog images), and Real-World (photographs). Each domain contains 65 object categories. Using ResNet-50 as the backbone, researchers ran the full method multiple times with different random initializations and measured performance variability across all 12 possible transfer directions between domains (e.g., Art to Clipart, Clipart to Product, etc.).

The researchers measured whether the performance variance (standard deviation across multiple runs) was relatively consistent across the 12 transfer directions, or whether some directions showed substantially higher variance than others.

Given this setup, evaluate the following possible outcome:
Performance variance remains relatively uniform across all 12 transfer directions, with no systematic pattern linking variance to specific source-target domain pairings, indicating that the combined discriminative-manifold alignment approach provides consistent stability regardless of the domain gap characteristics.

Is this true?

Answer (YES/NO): NO